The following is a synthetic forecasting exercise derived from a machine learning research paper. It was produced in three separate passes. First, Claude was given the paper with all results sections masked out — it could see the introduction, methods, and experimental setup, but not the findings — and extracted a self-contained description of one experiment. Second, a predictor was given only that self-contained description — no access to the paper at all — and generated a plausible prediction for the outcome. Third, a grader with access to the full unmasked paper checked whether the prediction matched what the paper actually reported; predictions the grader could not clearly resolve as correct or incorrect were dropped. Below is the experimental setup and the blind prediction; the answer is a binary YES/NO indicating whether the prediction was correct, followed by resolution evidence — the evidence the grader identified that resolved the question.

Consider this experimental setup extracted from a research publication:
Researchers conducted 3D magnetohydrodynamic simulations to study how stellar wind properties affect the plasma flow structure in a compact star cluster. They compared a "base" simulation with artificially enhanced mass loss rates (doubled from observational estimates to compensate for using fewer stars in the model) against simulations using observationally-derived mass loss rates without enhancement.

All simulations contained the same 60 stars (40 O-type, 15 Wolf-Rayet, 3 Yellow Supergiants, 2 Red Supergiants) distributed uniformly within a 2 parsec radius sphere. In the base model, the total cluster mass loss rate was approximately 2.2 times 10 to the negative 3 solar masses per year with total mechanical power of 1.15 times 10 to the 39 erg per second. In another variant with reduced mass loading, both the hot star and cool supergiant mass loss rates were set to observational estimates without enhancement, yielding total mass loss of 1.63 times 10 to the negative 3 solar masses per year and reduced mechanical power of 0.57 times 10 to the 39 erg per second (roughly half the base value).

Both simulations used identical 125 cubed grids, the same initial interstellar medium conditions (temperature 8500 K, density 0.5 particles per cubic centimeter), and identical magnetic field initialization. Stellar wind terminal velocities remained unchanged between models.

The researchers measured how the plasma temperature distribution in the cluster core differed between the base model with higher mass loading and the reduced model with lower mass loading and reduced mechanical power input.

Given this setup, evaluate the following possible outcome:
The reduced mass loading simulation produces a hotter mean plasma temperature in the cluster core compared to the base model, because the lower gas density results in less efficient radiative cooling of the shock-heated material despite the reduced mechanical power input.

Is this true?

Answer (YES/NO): NO